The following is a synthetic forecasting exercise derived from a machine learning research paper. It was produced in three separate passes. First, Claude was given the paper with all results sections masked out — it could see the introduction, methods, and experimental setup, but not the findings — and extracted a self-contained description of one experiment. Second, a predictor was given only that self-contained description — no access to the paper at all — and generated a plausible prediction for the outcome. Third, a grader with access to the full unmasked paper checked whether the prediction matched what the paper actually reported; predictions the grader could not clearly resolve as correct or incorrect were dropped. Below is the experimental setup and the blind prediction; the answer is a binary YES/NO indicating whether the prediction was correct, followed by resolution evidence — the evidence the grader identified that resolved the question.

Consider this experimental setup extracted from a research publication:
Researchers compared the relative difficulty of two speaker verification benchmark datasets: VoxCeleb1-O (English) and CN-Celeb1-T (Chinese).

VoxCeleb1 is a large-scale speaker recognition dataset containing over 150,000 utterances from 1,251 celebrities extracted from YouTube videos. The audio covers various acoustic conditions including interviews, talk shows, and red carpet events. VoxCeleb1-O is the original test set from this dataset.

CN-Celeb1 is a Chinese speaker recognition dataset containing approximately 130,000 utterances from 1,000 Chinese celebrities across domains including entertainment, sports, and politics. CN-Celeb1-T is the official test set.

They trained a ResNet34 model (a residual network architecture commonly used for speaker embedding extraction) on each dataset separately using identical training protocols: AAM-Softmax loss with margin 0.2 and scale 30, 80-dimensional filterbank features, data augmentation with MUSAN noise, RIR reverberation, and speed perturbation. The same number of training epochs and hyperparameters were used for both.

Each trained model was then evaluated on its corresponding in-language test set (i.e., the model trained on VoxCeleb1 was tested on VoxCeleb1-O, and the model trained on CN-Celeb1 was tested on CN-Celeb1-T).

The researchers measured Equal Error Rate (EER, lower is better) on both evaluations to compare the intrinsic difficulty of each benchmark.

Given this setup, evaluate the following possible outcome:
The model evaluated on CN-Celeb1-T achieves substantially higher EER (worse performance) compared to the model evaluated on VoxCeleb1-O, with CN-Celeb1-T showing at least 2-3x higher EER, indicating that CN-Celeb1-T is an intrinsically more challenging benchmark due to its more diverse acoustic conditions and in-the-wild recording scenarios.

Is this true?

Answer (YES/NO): YES